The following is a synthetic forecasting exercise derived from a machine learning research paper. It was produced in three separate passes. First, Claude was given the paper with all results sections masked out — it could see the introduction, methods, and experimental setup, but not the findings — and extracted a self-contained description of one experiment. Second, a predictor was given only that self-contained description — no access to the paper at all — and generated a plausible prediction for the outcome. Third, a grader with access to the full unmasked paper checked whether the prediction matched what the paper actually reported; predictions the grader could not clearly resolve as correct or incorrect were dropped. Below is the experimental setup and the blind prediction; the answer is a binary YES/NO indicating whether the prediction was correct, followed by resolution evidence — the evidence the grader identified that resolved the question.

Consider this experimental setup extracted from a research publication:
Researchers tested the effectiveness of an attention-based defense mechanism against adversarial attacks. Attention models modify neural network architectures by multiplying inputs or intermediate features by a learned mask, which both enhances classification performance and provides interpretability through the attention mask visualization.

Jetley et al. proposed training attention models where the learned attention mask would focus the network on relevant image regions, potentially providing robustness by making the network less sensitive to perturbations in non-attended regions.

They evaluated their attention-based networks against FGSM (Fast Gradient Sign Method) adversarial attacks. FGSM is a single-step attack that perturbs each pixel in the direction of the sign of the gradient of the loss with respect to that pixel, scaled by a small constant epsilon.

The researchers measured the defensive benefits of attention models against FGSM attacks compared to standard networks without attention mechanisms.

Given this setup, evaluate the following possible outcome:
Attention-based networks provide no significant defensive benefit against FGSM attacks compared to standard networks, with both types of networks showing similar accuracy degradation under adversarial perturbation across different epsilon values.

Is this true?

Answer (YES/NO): YES